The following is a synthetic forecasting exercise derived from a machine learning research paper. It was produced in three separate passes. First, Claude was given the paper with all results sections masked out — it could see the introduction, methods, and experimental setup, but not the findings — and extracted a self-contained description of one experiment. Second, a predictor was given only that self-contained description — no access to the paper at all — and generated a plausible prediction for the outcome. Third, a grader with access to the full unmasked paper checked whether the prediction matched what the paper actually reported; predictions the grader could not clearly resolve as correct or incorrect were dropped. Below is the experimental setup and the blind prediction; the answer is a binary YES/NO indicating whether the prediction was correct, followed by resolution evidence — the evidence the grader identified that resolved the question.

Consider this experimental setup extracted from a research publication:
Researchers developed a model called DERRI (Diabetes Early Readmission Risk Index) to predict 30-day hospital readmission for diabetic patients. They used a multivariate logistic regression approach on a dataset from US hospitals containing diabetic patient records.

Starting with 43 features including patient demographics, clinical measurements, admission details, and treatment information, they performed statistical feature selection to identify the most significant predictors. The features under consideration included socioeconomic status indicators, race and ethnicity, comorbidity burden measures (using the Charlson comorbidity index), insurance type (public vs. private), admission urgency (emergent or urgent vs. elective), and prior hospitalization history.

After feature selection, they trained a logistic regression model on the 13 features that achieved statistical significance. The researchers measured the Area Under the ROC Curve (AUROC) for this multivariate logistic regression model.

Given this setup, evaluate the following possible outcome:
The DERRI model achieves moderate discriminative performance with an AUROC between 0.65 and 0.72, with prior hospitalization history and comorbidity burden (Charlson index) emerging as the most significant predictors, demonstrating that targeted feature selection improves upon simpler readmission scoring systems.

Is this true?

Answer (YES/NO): NO